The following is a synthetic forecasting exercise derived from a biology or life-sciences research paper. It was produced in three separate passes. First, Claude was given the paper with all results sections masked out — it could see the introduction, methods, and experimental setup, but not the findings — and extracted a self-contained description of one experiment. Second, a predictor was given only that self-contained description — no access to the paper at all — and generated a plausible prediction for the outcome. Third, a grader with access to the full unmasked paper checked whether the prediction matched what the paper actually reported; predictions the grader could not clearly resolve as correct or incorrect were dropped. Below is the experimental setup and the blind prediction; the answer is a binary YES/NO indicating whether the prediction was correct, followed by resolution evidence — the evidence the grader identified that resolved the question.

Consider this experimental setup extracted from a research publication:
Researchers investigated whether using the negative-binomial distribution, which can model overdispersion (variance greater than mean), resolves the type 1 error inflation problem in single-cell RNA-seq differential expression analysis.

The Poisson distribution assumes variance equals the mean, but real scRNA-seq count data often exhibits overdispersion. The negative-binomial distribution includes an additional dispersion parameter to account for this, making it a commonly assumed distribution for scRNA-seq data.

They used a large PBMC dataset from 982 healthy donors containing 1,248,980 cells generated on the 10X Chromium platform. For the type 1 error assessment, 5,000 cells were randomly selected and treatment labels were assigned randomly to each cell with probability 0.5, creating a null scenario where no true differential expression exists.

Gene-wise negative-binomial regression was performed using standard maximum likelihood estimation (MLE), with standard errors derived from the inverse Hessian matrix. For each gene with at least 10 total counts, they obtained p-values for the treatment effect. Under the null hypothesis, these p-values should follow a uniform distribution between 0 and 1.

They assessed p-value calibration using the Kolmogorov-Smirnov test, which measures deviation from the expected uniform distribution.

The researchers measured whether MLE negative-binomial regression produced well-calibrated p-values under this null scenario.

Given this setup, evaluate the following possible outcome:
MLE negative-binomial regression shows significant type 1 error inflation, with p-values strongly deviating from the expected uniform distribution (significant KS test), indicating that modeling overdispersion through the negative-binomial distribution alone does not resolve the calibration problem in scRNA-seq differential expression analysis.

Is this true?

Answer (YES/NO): YES